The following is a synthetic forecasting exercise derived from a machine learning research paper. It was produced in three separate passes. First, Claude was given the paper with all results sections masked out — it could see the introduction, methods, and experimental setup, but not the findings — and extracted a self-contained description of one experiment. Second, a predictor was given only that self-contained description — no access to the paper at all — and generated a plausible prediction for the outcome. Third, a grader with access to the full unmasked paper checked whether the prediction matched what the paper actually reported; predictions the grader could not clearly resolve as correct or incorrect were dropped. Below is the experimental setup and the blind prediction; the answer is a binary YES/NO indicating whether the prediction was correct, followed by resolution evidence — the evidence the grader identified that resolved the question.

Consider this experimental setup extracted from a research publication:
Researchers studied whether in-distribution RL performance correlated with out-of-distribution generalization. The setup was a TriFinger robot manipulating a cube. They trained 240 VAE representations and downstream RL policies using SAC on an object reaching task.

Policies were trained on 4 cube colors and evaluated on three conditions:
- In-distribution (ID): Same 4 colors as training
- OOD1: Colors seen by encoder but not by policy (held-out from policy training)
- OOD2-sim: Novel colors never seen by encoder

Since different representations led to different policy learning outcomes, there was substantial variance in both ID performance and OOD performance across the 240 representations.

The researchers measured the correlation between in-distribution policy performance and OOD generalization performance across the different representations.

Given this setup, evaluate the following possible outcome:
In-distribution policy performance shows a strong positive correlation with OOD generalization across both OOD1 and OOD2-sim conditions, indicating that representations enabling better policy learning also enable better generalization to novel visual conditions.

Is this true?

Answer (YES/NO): NO